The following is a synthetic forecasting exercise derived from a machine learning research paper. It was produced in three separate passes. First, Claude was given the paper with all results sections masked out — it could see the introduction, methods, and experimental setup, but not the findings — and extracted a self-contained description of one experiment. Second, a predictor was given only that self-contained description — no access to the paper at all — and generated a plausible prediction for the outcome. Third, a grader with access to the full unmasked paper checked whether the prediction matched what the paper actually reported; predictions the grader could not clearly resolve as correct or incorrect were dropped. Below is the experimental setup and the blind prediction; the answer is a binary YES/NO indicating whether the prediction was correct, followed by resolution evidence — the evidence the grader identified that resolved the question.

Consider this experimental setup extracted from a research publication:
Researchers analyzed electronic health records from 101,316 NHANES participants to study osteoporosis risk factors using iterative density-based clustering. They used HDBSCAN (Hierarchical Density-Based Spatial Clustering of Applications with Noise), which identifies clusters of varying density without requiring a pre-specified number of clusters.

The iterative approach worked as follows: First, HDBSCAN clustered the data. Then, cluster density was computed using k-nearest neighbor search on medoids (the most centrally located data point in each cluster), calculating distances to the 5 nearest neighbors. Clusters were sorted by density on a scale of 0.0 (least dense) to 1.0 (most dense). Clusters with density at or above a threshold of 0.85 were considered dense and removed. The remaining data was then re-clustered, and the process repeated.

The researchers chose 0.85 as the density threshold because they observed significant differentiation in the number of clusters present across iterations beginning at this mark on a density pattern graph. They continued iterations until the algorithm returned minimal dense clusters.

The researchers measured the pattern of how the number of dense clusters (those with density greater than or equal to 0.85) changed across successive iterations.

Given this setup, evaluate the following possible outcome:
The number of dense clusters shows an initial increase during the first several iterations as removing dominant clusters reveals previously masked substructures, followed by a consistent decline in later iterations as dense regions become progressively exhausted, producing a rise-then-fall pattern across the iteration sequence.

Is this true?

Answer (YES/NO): NO